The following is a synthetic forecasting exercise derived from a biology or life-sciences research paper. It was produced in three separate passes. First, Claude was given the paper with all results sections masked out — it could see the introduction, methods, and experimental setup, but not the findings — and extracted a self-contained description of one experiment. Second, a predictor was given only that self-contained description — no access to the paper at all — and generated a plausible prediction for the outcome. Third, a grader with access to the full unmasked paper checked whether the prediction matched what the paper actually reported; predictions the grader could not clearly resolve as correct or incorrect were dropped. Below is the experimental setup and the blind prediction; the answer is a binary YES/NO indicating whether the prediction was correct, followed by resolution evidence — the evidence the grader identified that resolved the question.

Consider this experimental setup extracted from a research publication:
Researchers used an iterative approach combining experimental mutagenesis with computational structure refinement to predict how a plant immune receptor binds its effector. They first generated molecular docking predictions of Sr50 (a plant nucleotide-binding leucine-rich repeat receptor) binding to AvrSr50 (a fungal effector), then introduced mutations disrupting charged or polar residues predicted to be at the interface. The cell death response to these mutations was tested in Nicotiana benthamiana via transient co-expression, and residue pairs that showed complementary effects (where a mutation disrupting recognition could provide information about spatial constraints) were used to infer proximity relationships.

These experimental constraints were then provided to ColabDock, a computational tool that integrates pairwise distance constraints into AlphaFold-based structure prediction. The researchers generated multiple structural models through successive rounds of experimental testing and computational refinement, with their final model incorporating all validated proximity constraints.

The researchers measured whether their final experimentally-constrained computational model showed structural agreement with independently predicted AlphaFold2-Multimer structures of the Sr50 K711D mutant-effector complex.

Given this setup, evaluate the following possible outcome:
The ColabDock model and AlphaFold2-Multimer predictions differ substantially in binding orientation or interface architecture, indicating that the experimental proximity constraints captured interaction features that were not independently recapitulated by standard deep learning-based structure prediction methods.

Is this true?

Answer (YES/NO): NO